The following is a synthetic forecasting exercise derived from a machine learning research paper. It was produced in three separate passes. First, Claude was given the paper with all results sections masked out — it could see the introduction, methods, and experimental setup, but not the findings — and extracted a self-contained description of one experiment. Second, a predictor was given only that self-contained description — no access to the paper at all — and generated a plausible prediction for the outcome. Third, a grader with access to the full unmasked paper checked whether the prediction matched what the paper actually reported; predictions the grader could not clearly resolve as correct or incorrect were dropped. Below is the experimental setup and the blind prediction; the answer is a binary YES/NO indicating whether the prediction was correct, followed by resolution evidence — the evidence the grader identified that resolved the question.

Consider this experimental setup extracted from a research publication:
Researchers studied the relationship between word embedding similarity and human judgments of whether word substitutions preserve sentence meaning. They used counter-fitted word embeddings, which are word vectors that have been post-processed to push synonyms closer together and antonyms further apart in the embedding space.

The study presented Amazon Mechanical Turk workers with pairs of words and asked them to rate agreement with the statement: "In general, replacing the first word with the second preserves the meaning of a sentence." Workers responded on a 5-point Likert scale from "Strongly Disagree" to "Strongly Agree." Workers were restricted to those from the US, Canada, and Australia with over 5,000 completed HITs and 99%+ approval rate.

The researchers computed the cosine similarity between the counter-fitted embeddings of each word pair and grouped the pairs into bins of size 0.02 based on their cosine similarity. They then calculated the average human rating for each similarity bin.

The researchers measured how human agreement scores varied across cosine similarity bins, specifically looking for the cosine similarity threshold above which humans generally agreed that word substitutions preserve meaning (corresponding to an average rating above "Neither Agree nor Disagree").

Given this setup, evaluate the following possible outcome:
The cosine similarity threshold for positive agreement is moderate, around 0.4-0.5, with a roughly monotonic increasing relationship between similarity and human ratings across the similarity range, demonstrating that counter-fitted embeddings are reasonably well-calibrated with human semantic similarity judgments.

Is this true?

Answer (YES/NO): NO